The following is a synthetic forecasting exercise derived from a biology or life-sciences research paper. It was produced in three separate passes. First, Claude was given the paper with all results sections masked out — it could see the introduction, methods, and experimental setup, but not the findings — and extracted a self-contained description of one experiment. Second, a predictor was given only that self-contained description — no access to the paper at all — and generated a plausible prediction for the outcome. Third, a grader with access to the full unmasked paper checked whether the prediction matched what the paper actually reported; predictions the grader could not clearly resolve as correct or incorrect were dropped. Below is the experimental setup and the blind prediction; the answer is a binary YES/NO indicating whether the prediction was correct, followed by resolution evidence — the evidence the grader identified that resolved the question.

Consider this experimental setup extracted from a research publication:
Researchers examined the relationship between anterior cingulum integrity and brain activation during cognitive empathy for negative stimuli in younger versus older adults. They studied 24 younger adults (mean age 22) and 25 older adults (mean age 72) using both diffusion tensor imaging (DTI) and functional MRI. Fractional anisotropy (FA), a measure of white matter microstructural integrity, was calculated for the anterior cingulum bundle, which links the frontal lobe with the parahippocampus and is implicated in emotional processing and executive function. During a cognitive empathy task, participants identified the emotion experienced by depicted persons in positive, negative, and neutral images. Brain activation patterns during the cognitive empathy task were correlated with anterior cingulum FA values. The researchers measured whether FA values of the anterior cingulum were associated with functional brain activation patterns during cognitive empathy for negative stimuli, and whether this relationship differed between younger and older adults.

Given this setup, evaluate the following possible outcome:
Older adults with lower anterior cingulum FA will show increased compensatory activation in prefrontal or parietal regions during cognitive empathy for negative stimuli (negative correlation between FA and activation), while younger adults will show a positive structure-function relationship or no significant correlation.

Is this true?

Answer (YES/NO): NO